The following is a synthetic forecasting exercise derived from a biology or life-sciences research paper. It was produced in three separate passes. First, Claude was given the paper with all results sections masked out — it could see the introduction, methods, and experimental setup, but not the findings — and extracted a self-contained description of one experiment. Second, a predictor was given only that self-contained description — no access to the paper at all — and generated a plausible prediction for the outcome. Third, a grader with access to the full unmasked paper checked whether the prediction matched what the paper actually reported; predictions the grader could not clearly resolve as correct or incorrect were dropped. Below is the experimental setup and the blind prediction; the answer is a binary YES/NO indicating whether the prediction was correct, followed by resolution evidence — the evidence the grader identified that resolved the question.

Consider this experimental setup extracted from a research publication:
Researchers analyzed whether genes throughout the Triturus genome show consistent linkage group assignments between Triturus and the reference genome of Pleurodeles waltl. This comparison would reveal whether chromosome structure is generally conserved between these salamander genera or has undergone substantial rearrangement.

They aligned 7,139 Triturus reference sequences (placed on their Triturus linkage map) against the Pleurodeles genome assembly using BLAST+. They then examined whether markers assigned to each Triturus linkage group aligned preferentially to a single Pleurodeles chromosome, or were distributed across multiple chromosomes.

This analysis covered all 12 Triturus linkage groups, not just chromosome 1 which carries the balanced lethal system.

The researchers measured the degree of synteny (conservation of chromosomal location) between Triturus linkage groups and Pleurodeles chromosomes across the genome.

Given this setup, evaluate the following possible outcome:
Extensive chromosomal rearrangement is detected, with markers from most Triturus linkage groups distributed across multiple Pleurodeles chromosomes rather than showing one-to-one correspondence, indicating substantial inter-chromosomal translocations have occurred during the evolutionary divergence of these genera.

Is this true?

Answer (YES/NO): NO